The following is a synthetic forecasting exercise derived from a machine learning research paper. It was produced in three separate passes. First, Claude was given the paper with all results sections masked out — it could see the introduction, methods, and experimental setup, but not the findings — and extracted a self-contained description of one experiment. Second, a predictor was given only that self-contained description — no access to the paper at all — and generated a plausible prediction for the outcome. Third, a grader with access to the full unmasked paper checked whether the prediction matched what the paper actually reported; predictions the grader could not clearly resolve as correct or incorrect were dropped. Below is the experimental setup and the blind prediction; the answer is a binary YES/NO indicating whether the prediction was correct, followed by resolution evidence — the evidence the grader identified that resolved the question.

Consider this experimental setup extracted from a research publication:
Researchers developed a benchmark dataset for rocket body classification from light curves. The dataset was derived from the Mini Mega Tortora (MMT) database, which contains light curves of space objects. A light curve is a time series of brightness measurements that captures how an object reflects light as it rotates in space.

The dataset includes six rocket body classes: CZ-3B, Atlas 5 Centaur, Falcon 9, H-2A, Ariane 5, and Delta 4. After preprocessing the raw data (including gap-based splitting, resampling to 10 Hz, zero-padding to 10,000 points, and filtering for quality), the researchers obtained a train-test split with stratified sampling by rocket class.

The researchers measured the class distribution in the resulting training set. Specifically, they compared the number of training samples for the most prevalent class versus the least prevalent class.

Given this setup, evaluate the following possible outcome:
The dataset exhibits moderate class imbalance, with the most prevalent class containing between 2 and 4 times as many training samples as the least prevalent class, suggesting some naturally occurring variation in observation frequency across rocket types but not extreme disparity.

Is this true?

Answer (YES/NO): NO